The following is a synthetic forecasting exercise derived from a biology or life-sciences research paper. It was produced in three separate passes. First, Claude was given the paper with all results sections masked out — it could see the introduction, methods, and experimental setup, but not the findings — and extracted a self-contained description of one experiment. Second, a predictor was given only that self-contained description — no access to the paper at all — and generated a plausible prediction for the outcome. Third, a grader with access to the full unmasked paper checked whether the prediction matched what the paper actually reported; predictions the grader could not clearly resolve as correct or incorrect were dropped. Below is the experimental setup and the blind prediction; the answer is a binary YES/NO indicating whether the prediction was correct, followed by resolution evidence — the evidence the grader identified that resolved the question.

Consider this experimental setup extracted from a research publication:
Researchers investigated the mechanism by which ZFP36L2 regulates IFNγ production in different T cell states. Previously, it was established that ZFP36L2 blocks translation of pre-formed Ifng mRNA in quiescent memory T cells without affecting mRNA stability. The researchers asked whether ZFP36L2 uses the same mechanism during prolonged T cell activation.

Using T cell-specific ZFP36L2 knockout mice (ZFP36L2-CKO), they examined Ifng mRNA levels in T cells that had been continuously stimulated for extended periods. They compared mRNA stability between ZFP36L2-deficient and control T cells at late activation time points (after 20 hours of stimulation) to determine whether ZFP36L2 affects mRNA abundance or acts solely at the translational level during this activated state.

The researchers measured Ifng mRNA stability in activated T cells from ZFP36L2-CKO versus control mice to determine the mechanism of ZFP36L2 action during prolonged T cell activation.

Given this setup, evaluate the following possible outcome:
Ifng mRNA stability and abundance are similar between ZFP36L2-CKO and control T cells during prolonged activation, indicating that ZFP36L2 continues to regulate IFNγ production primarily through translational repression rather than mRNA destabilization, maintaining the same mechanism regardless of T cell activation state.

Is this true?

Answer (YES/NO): NO